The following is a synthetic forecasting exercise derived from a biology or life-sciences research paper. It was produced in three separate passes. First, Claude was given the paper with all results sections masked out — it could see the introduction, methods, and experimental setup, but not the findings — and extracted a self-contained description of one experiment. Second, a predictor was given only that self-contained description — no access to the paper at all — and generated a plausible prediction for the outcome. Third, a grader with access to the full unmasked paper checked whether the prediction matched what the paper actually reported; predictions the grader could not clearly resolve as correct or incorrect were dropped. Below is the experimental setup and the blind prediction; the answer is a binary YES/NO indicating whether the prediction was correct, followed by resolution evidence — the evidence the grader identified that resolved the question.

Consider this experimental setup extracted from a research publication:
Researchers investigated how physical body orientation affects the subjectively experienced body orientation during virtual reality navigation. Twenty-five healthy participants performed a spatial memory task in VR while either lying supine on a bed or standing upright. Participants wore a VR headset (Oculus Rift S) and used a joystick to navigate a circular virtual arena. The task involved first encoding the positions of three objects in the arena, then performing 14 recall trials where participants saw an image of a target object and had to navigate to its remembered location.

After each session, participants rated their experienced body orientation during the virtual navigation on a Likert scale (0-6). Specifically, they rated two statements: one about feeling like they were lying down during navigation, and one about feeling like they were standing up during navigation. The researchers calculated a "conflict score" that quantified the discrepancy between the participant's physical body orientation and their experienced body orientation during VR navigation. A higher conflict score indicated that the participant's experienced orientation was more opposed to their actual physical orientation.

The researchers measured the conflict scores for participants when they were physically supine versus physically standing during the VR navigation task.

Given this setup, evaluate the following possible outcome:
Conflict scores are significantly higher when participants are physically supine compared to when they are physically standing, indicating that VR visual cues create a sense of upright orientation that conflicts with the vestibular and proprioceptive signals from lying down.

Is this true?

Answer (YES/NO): YES